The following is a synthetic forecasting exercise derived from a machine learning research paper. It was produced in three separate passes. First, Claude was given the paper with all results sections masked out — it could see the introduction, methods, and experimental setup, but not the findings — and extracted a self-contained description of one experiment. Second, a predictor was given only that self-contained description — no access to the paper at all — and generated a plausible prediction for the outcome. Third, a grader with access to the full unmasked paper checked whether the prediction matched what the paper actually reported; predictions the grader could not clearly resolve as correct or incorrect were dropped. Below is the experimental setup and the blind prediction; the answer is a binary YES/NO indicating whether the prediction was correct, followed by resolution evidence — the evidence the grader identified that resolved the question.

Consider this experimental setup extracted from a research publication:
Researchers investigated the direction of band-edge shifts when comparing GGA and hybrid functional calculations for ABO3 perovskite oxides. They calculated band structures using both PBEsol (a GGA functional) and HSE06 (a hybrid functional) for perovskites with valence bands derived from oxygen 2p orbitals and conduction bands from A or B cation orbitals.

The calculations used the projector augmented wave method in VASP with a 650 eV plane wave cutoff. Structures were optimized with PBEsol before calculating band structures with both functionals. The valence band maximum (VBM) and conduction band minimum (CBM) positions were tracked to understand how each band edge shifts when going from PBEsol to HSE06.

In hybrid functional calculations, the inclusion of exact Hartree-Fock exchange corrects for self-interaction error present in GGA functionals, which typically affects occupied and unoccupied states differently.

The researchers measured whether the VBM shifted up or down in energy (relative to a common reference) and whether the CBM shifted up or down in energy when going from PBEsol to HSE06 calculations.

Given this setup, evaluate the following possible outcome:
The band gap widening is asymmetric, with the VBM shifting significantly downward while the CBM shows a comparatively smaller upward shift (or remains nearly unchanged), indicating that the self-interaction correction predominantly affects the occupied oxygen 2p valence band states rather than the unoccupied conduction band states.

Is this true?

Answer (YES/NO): YES